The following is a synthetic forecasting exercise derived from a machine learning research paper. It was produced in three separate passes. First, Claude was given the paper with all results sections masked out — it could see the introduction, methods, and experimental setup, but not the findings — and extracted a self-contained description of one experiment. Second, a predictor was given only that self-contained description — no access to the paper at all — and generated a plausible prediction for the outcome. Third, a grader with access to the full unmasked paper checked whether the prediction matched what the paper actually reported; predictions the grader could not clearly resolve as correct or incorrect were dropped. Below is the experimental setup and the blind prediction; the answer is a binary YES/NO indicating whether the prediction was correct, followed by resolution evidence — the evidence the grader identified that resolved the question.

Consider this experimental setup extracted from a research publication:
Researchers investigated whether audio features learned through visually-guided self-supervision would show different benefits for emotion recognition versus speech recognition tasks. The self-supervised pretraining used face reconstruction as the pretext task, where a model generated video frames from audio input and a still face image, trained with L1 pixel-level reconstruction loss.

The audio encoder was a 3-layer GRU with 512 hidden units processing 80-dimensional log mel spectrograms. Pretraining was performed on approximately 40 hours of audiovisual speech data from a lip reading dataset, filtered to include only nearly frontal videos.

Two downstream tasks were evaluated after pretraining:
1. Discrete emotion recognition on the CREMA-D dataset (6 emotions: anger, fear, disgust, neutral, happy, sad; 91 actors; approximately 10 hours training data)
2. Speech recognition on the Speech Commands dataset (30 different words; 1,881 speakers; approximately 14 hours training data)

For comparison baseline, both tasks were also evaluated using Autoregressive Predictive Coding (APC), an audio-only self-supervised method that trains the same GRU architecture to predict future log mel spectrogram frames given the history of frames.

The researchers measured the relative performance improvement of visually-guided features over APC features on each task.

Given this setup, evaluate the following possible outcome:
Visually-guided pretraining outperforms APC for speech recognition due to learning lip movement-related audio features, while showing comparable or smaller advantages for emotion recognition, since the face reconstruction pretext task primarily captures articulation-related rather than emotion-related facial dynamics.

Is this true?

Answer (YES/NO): NO